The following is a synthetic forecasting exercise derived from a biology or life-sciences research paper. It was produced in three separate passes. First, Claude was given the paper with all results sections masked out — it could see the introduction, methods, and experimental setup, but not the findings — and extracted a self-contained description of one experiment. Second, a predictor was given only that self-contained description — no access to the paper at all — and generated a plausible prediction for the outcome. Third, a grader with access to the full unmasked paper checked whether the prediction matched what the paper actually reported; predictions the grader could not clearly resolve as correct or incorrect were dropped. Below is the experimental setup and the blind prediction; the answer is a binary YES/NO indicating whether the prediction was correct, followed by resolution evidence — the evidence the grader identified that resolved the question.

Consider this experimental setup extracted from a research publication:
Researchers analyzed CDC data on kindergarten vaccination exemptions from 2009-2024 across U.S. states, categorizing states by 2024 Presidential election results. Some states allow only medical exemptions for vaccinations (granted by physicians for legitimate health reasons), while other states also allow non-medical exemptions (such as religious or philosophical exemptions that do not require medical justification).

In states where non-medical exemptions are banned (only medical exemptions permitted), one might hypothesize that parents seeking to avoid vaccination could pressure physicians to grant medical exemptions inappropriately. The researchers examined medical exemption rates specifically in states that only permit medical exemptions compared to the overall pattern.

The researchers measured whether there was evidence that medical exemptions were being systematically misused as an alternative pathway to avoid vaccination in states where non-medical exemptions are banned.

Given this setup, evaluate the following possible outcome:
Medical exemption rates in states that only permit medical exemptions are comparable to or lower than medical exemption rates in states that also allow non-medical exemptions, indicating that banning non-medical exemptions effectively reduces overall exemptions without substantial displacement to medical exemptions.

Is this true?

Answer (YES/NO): YES